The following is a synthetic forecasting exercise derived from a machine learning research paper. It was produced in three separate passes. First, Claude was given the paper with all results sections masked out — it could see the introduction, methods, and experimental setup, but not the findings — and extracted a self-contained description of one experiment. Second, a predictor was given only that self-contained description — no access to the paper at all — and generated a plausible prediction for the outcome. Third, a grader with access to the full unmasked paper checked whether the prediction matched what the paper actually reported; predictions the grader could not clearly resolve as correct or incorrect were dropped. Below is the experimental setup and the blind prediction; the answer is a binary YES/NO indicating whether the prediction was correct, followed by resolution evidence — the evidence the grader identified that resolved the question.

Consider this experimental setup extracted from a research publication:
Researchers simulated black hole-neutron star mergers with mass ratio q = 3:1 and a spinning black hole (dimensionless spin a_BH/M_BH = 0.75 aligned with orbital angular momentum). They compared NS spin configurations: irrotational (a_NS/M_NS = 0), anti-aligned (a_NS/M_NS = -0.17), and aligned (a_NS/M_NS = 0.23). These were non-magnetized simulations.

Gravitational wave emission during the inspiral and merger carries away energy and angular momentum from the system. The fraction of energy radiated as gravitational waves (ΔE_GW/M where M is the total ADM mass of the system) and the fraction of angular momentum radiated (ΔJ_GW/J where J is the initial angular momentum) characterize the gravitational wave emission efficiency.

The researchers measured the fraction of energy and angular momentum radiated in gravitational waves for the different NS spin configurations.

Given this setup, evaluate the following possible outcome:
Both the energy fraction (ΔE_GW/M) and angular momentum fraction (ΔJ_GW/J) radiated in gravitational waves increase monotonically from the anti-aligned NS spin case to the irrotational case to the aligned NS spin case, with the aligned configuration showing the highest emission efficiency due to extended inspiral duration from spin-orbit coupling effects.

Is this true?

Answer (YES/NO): NO